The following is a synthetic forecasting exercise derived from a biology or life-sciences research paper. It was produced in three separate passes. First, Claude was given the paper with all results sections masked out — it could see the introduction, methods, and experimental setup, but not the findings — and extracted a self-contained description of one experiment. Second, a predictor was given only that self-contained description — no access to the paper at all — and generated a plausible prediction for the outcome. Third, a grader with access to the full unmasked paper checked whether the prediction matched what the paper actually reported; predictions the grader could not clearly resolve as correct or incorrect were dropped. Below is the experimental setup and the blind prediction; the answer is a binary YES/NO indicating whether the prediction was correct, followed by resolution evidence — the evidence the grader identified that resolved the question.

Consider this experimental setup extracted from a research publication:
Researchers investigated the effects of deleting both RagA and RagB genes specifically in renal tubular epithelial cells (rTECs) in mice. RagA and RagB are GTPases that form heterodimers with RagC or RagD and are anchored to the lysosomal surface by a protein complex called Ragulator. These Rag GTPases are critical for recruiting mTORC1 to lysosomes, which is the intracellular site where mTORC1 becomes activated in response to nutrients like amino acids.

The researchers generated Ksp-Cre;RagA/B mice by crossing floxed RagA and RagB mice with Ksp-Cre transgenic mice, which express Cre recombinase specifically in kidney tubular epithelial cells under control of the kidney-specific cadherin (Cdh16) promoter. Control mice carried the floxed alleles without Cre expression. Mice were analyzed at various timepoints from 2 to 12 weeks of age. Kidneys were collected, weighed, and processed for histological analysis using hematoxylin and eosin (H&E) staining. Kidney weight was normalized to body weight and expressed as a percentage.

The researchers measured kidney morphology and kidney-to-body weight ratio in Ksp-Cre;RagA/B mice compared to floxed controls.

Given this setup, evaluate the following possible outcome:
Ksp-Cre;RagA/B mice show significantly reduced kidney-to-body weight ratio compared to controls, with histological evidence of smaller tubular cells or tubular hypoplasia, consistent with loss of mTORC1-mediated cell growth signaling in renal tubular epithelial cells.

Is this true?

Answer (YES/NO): NO